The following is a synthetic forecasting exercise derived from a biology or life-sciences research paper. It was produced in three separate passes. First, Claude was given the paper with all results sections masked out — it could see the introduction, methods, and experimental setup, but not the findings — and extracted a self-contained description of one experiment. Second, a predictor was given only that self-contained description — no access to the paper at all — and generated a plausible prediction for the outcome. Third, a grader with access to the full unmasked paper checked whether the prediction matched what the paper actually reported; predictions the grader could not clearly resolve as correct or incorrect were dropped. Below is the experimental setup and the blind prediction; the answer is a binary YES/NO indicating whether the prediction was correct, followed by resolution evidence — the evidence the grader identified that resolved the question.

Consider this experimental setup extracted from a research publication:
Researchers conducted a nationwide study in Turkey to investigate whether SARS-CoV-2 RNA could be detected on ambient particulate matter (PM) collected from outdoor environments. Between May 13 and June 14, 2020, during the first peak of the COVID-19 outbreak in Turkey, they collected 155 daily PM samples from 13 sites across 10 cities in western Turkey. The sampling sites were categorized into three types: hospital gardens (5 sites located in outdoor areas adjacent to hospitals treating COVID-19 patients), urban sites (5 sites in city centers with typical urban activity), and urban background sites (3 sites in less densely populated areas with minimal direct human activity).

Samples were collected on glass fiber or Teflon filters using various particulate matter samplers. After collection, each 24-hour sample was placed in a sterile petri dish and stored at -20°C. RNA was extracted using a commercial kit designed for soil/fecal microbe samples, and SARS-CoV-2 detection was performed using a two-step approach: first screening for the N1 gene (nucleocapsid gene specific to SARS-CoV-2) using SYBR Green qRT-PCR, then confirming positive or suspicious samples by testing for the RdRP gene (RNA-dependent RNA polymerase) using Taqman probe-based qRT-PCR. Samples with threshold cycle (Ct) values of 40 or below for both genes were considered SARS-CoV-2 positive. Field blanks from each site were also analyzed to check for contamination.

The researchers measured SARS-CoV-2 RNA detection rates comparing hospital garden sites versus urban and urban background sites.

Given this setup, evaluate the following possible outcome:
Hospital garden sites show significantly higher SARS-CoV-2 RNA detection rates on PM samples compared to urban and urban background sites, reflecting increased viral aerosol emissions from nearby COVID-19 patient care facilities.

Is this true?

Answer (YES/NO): YES